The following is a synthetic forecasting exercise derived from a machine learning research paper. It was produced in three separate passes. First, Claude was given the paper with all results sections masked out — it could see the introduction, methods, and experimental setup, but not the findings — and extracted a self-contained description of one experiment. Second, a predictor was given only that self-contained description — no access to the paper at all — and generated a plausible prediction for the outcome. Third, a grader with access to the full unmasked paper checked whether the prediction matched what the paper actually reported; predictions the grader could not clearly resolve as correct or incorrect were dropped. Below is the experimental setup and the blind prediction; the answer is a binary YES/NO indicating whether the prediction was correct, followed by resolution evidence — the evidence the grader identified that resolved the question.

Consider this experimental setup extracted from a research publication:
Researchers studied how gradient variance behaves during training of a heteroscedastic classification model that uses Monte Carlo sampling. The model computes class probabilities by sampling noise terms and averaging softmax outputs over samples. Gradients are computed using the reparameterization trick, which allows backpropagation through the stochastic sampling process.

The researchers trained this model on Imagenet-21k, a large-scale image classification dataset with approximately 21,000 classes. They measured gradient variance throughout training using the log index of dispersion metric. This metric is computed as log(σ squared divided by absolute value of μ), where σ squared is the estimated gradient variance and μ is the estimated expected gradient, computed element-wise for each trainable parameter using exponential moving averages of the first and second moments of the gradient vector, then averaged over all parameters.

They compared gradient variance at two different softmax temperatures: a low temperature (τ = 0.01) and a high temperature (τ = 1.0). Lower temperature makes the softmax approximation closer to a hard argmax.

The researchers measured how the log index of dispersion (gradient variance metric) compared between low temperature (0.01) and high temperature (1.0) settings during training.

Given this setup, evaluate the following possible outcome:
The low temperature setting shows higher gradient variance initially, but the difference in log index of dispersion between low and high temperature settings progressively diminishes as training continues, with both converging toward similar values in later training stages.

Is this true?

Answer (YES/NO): NO